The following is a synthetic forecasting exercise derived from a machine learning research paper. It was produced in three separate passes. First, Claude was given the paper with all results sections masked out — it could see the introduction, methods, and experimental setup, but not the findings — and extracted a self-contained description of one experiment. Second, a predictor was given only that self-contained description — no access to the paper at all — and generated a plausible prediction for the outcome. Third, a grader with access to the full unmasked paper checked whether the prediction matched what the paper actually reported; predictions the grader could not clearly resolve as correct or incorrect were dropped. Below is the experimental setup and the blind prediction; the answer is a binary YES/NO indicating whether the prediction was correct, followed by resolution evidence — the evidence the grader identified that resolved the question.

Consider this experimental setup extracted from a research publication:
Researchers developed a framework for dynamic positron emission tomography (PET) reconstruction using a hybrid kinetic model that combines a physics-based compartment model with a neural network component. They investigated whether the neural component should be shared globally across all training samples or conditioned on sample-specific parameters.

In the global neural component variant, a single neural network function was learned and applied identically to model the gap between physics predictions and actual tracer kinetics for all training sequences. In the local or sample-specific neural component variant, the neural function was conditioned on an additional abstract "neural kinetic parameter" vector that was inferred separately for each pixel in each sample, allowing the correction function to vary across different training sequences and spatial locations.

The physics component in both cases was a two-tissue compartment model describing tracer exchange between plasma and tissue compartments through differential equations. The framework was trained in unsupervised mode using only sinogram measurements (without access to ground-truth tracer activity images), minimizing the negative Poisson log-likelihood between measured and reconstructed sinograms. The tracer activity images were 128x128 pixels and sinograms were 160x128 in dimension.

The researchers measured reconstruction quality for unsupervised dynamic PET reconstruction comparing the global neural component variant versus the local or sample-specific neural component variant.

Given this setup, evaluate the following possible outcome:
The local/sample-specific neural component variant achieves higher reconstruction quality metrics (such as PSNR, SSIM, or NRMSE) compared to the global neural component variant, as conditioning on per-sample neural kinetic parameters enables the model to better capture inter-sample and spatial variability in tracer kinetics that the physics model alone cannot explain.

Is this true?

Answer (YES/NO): YES